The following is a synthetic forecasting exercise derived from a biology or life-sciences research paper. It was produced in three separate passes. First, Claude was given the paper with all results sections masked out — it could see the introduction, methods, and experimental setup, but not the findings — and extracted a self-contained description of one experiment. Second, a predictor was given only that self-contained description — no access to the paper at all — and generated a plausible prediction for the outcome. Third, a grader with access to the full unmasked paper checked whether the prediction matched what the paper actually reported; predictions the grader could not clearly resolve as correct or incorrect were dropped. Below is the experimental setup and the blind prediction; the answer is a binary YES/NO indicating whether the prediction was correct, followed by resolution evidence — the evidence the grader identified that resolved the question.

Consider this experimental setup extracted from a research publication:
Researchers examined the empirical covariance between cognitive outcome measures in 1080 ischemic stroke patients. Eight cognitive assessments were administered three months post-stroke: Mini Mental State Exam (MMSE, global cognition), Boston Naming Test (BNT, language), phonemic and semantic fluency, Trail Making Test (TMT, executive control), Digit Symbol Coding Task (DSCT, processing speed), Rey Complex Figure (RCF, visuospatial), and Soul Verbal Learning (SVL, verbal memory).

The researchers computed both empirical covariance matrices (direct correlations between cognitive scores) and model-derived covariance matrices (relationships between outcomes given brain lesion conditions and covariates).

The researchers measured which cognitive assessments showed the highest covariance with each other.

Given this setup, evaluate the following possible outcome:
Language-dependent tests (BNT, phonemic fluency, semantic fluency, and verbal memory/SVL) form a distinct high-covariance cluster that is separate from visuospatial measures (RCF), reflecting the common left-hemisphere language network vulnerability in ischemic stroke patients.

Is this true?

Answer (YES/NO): NO